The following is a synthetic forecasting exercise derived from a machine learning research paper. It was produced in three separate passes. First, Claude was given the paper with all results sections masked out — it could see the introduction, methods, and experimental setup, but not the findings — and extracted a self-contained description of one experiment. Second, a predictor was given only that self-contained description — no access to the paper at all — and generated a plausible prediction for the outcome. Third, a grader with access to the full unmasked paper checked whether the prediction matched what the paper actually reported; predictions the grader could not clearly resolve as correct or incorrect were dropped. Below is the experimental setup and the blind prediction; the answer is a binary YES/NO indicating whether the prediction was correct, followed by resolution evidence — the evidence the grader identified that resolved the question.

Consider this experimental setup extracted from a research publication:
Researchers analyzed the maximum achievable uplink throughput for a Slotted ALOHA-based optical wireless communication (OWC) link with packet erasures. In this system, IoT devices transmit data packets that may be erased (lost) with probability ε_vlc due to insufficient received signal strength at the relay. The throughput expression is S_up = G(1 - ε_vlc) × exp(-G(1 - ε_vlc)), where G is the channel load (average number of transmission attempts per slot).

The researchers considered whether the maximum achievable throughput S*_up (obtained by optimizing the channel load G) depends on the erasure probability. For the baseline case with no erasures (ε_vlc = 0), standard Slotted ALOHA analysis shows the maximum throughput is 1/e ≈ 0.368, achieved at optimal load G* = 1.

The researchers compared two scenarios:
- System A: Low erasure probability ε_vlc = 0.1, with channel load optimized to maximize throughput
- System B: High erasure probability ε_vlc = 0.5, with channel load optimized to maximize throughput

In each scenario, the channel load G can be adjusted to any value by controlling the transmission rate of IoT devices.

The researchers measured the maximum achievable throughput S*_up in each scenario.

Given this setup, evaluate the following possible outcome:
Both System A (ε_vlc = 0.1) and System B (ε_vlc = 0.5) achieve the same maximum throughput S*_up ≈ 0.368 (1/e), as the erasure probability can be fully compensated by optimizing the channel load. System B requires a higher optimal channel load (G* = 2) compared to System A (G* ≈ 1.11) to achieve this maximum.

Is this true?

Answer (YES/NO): YES